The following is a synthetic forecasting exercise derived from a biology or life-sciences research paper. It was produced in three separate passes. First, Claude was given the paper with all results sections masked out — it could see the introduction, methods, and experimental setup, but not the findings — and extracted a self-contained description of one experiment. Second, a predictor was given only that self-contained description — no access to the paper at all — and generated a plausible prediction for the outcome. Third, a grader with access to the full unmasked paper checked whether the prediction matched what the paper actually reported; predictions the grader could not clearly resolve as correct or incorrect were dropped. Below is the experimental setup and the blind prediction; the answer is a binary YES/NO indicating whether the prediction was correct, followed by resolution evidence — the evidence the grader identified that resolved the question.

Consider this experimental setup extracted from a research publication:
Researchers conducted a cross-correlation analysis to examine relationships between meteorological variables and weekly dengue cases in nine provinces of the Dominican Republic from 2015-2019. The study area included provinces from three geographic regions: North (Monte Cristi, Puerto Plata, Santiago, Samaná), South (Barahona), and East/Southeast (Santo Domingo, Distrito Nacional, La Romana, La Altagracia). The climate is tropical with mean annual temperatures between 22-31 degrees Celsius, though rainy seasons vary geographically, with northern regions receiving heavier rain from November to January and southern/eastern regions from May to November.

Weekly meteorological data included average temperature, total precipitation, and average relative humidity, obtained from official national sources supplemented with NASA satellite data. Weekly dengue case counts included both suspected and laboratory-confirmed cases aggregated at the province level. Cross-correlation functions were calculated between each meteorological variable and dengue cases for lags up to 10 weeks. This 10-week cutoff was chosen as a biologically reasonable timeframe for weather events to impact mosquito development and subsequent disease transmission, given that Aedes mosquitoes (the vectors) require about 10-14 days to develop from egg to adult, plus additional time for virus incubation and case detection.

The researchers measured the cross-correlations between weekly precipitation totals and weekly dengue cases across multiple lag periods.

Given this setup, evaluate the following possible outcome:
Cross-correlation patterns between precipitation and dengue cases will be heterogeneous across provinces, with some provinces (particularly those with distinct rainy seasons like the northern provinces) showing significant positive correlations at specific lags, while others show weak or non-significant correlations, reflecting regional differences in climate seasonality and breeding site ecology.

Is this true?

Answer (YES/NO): NO